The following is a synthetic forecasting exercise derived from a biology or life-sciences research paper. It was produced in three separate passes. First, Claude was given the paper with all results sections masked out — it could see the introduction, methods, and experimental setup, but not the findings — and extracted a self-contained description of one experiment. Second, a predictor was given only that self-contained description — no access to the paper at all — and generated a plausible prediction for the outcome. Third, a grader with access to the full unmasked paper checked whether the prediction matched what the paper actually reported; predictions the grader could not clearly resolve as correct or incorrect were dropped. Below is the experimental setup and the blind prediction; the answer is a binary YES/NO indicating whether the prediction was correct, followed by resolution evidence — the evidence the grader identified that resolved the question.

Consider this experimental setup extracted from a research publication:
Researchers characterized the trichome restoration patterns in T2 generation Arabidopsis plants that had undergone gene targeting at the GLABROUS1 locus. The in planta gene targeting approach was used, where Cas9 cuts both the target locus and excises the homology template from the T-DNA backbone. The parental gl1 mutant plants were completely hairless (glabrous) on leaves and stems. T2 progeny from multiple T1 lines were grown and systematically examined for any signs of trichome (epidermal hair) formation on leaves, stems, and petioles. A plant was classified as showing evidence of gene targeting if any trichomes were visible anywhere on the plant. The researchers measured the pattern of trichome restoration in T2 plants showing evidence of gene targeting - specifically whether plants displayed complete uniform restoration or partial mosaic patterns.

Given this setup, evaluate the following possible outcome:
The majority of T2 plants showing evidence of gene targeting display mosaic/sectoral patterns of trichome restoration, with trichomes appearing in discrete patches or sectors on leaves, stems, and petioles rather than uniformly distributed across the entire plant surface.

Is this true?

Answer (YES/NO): YES